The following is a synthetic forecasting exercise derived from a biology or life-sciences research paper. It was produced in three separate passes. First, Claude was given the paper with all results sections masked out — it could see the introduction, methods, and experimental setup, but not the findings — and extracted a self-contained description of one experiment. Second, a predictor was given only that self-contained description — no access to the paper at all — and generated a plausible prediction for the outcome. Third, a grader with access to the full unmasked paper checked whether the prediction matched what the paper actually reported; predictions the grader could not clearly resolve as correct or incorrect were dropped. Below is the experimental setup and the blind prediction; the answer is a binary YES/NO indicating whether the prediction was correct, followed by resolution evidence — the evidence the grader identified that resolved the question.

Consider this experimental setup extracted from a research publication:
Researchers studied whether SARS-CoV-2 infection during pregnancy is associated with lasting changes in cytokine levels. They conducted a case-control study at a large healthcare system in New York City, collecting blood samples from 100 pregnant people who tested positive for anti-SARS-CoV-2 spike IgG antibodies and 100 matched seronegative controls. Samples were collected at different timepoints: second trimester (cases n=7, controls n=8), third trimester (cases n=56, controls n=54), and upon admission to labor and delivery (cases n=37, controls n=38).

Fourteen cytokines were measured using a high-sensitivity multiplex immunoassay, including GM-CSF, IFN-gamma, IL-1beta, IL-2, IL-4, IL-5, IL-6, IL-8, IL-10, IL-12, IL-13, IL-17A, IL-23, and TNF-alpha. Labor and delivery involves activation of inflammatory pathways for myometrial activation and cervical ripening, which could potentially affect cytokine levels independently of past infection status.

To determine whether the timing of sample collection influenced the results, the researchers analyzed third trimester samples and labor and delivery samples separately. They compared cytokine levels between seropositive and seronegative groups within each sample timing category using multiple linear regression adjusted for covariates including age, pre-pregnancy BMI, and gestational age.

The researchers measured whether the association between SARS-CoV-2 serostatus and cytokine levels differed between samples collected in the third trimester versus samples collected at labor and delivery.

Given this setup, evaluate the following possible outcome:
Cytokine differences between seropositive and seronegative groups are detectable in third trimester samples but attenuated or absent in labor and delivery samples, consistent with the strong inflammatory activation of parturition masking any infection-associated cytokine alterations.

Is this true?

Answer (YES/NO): NO